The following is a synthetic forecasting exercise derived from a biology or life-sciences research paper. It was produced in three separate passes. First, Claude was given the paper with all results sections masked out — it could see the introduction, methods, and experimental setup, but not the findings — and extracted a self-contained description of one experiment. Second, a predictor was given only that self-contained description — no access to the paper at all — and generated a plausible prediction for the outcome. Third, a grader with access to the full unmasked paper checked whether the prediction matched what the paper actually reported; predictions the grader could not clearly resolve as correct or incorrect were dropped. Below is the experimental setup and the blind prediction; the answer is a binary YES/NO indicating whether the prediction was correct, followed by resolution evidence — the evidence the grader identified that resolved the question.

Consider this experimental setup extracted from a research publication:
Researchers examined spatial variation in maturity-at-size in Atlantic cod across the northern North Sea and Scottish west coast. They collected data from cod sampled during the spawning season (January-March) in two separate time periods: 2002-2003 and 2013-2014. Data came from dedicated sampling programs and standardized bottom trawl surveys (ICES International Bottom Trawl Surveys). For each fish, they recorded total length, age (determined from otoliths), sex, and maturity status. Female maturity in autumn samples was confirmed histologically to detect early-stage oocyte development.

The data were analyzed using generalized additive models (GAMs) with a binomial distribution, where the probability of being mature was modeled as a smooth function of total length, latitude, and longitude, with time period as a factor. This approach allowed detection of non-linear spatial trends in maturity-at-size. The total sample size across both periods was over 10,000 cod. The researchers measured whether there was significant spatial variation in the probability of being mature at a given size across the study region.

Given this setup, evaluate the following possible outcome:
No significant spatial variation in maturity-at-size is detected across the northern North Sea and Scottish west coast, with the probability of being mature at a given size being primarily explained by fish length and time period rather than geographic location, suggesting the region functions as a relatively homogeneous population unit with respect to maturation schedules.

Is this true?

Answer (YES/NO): NO